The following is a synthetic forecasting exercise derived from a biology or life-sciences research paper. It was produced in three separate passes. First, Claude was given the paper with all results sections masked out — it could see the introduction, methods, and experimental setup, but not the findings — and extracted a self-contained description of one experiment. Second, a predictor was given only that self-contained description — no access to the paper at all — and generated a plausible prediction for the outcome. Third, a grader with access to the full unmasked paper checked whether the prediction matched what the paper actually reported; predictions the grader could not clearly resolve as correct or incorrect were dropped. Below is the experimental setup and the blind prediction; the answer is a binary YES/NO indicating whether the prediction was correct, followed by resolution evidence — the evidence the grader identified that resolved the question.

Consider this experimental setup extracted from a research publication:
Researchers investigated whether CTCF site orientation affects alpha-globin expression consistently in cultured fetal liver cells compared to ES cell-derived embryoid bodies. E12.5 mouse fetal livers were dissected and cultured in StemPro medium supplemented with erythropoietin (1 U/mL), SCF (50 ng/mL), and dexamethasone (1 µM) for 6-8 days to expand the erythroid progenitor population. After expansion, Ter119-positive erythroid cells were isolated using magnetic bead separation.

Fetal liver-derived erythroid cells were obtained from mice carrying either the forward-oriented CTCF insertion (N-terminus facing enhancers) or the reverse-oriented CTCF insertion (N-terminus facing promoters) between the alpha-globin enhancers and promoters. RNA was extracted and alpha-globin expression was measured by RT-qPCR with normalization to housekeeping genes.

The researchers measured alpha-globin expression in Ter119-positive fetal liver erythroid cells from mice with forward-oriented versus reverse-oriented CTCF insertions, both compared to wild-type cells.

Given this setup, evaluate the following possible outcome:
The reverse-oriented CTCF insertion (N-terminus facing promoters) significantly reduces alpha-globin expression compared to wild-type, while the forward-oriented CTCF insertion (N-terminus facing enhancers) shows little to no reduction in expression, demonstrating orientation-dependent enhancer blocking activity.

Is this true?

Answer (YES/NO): NO